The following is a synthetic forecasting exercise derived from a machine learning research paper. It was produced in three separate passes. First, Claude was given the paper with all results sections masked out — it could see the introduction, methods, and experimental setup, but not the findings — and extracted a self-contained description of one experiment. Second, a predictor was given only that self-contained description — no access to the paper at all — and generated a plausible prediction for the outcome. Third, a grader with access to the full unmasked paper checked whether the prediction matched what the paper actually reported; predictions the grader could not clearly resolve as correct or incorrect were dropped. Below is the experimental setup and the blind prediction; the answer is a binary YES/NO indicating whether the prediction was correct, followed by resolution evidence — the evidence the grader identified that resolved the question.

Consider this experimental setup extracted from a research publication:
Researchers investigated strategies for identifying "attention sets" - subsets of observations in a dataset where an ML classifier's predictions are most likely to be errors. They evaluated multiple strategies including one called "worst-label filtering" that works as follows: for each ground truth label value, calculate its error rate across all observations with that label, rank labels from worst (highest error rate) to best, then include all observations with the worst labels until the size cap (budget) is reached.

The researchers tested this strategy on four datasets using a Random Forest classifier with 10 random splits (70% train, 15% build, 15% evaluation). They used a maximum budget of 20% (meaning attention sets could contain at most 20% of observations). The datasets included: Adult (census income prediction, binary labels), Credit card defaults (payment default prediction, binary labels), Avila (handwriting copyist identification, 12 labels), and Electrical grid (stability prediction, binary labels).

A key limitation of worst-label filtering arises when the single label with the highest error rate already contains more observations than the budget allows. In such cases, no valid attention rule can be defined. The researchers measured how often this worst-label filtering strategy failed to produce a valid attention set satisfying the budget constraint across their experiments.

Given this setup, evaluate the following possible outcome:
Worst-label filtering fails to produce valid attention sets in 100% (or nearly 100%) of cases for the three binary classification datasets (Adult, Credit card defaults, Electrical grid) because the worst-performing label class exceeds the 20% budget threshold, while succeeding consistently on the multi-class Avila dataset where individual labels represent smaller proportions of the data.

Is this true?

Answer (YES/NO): YES